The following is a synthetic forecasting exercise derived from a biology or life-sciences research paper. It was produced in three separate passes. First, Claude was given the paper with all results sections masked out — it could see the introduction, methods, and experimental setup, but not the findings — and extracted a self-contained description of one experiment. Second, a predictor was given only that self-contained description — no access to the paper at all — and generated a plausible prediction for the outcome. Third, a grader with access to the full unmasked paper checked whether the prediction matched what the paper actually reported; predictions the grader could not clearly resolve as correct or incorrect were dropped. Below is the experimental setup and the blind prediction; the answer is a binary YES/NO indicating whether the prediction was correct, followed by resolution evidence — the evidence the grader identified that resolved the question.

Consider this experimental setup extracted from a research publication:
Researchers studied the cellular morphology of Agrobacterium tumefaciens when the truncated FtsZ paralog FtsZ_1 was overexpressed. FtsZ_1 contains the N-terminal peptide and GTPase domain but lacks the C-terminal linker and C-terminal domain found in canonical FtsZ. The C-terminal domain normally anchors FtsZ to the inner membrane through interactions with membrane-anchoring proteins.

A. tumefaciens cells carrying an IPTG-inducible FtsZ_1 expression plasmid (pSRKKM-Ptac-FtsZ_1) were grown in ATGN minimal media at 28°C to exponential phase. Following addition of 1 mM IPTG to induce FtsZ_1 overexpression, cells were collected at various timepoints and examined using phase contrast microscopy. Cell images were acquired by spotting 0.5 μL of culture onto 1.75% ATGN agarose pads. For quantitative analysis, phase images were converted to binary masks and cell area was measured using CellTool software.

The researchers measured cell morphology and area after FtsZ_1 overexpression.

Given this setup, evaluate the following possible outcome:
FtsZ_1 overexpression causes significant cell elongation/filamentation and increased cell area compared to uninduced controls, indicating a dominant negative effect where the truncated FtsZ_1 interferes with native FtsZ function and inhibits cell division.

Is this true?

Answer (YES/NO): NO